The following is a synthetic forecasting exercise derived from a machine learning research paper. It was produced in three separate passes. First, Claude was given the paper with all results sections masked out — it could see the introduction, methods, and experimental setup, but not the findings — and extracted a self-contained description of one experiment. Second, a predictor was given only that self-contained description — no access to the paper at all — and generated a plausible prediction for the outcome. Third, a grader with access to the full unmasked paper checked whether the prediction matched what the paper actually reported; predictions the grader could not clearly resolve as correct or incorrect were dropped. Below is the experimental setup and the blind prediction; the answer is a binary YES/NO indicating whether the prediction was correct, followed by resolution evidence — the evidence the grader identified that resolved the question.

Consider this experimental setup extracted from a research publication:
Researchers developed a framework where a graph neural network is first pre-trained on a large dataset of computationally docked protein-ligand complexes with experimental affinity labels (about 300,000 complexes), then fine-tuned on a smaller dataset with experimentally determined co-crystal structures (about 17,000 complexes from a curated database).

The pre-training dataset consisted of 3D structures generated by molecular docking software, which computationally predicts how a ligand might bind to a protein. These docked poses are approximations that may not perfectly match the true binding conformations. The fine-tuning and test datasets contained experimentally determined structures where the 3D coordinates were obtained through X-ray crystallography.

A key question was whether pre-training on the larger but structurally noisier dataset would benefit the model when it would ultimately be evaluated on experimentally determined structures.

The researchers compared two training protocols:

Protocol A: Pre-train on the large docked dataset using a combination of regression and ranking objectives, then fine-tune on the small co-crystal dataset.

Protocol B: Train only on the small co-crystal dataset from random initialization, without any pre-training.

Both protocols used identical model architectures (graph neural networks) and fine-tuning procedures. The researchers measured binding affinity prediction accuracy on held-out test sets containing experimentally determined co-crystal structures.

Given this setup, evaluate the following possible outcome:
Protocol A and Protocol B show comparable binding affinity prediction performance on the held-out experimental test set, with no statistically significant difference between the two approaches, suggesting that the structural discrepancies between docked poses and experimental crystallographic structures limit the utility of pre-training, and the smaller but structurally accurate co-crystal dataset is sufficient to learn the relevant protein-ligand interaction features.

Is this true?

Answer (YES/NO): NO